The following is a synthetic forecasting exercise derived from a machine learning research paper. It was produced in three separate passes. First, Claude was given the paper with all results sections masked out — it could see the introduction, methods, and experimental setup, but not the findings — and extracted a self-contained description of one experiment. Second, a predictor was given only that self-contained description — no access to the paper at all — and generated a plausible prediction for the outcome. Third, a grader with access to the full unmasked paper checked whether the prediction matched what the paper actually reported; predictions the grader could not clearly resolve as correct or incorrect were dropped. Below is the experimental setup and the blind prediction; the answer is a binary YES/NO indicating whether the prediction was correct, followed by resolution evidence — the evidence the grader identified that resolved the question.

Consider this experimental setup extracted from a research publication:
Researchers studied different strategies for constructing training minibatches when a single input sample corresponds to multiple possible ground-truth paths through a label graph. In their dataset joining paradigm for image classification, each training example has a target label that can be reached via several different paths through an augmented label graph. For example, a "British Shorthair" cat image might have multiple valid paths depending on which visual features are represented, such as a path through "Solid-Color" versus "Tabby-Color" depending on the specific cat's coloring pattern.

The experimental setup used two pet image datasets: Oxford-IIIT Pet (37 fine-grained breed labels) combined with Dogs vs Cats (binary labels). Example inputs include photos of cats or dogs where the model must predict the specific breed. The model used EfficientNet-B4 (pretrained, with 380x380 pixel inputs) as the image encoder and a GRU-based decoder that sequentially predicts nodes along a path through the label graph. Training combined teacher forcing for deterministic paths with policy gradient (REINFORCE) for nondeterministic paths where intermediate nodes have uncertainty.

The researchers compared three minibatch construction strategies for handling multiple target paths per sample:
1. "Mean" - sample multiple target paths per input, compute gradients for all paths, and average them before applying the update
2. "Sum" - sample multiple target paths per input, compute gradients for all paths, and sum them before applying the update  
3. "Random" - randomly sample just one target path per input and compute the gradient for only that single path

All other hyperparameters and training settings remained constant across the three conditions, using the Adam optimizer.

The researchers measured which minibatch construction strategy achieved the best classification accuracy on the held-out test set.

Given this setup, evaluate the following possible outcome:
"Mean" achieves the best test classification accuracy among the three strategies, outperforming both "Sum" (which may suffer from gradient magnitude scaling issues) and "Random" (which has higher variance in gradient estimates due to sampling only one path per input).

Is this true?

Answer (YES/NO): YES